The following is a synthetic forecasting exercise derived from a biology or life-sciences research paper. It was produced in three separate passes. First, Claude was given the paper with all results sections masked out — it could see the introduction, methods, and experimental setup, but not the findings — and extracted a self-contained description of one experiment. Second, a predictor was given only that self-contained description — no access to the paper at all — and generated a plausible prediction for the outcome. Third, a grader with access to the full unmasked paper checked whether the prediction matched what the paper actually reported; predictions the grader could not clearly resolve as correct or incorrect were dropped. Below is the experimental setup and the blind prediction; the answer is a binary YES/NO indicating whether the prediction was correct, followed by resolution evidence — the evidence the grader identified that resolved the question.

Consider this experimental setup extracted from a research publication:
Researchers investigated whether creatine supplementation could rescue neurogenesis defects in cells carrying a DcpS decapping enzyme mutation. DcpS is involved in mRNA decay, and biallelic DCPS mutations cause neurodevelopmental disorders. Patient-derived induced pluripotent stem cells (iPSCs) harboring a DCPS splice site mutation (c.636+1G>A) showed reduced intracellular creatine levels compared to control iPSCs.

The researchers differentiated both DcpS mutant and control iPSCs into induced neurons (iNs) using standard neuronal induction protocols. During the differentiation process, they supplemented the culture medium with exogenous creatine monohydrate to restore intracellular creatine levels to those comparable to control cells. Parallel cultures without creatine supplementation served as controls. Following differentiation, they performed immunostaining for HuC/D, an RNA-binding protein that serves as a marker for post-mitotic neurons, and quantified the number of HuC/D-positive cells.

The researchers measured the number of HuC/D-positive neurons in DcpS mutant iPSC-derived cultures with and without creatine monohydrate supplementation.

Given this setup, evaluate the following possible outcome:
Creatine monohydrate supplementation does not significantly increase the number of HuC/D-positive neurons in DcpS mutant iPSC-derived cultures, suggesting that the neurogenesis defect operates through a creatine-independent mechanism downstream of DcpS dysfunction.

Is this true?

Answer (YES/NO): NO